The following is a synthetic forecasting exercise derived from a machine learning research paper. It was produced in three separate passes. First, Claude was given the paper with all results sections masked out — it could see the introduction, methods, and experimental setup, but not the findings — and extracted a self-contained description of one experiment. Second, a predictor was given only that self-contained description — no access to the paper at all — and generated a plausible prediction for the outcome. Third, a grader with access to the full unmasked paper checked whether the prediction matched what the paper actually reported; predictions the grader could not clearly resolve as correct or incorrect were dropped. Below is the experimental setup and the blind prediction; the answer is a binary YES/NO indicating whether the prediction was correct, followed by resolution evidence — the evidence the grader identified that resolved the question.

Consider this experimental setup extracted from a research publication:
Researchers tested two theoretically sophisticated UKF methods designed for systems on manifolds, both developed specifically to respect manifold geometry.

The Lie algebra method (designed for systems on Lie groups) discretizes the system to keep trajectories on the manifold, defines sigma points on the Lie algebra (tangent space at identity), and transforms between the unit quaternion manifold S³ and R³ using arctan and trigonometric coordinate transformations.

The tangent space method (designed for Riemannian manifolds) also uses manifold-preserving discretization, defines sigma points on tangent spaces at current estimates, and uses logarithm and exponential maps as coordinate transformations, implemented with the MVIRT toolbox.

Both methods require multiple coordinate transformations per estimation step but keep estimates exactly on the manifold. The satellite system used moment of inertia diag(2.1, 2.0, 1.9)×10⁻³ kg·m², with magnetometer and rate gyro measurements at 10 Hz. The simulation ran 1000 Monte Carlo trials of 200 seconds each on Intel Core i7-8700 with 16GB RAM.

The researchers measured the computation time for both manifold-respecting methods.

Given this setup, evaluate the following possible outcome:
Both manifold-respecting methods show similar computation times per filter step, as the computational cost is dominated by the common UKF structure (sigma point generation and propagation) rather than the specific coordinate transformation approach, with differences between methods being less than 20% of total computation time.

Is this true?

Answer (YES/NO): NO